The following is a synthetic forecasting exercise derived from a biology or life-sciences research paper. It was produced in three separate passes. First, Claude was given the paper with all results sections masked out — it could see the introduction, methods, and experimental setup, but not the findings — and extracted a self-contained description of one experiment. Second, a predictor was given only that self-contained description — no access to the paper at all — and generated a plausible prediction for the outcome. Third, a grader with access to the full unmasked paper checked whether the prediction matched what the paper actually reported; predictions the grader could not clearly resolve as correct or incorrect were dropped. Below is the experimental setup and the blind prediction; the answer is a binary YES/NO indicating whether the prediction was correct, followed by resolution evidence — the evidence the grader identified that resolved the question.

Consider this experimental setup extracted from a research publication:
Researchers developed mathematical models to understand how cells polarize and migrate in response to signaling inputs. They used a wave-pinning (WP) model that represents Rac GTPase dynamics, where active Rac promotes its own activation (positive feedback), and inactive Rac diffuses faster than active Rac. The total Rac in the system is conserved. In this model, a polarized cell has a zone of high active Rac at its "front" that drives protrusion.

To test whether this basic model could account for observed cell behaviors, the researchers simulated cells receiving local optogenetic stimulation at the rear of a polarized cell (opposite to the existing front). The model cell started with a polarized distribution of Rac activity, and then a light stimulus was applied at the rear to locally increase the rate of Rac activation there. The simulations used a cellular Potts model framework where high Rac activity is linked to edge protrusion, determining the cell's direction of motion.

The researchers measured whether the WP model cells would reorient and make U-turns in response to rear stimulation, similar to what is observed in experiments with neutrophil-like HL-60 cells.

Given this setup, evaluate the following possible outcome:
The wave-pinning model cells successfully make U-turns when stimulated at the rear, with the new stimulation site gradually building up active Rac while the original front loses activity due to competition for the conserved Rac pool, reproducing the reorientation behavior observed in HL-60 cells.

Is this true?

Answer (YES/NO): YES